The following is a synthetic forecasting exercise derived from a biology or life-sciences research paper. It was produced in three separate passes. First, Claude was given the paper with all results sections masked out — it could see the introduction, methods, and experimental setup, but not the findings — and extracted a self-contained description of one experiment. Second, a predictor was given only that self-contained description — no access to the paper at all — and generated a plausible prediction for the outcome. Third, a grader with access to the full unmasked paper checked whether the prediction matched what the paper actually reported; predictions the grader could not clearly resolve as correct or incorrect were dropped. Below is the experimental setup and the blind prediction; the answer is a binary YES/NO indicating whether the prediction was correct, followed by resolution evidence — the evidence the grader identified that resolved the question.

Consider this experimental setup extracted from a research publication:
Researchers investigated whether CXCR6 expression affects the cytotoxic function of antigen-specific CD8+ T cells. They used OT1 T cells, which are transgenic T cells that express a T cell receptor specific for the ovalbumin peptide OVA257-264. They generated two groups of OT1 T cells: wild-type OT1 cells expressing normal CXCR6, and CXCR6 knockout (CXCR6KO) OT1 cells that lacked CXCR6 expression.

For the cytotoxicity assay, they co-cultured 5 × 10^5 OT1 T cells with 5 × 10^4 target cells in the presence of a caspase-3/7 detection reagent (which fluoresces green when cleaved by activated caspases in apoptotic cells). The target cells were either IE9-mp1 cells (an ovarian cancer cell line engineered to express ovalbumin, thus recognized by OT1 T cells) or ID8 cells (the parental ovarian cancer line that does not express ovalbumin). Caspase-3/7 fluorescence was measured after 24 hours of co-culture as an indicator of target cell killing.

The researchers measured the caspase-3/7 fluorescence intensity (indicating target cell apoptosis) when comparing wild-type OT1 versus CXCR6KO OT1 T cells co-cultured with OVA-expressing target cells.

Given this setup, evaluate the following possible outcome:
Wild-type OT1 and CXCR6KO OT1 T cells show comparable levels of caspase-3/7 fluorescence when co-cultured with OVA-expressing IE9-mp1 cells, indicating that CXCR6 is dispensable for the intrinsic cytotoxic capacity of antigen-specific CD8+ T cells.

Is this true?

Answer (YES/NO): YES